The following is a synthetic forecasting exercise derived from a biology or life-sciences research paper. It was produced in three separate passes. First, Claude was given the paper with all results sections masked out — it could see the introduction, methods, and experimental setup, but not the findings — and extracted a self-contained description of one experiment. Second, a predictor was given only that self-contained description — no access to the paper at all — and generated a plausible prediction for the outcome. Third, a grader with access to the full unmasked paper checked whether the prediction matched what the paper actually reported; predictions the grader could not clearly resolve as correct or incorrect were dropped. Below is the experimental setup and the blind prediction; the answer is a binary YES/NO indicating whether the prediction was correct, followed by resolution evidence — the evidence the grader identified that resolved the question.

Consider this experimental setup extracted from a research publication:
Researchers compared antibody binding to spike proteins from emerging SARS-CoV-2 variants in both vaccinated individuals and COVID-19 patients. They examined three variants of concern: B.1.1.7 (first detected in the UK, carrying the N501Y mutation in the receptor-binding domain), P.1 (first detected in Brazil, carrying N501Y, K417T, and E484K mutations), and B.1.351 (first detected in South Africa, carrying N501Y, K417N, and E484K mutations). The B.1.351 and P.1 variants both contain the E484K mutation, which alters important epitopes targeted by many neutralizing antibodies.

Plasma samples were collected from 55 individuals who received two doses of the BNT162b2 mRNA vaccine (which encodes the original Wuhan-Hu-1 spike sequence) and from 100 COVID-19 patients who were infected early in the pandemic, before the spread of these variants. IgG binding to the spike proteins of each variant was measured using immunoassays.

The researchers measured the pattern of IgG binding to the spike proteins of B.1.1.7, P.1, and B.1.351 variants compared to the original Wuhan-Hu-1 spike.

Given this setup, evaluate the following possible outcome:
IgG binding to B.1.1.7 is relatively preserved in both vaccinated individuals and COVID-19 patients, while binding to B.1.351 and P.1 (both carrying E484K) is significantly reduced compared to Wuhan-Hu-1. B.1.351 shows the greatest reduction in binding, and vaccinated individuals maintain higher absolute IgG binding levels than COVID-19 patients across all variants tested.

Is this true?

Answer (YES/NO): NO